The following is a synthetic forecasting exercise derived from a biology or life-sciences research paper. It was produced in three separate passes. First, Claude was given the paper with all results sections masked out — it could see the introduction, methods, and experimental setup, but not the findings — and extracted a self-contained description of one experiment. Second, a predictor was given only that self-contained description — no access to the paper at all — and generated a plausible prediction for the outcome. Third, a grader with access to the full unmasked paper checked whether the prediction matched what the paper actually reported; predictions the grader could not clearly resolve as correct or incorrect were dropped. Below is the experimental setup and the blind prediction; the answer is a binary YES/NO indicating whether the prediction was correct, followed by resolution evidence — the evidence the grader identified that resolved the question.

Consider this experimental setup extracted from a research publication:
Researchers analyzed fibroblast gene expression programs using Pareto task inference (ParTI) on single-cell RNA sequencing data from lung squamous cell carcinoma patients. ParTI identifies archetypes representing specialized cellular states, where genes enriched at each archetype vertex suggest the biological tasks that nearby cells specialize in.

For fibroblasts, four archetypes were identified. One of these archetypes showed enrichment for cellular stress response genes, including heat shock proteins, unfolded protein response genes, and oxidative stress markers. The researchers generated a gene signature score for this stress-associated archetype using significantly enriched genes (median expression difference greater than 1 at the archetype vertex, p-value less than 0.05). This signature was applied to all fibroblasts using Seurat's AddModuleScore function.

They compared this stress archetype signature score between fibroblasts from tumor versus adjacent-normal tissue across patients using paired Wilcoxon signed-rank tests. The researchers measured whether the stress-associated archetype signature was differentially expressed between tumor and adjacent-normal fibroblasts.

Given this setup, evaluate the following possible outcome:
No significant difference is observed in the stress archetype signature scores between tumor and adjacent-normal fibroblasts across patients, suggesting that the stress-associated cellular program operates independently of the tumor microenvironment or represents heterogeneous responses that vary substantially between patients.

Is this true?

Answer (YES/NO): NO